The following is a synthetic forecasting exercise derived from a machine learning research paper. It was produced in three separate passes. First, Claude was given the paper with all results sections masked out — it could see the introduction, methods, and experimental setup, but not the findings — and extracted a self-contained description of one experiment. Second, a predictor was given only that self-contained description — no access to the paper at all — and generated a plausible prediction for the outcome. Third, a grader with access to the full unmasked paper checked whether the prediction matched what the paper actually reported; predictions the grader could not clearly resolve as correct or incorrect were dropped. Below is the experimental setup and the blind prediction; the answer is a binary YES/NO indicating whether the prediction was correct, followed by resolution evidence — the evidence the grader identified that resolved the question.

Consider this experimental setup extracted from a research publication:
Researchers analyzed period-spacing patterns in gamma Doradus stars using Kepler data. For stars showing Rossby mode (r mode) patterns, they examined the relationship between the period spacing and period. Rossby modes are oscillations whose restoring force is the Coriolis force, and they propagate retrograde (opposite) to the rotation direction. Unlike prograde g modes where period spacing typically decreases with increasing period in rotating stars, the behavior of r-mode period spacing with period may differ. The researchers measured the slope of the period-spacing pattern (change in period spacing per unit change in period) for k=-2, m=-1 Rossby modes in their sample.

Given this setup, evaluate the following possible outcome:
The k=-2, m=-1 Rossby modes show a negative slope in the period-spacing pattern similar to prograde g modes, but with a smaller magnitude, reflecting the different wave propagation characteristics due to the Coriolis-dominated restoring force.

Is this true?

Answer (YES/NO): NO